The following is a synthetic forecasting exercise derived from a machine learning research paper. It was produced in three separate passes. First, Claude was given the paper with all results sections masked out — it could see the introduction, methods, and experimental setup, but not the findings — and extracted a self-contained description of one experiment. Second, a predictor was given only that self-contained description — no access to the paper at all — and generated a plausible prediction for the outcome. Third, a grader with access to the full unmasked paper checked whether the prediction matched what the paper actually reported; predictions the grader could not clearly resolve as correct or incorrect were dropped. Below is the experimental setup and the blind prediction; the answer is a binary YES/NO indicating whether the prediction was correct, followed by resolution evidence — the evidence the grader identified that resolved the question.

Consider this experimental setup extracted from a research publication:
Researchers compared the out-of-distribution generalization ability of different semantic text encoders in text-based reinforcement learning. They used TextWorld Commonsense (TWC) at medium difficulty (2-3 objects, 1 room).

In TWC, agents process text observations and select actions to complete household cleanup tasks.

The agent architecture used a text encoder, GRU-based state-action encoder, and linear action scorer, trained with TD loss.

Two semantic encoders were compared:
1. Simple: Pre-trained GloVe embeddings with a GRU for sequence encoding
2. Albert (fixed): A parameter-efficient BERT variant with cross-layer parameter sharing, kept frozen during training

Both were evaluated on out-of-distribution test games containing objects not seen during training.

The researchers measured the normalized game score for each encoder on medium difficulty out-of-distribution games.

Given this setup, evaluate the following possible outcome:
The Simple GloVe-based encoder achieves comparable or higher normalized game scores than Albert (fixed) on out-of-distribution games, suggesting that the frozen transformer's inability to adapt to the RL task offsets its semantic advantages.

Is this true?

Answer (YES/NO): NO